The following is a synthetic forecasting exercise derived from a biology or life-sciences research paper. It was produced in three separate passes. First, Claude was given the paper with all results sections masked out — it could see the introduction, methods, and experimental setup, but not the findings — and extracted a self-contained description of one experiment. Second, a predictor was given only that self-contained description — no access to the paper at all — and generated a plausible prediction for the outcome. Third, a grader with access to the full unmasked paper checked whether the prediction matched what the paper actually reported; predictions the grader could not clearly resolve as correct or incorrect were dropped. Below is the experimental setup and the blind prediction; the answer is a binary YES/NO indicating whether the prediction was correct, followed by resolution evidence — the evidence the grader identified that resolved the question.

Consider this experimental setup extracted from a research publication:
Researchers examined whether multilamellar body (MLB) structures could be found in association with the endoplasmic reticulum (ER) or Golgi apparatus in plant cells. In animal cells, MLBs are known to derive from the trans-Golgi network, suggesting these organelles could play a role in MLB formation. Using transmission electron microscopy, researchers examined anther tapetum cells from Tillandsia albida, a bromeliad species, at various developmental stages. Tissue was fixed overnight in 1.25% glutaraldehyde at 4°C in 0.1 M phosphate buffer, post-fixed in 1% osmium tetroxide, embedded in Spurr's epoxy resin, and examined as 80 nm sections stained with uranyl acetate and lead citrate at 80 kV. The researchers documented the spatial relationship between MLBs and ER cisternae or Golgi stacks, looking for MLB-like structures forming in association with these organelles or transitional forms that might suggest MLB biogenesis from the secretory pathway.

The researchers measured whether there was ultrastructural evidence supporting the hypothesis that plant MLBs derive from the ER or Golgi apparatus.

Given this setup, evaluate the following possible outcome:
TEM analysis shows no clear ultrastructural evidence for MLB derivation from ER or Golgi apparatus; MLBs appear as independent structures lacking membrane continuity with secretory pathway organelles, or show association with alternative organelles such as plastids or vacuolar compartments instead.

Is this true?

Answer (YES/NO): YES